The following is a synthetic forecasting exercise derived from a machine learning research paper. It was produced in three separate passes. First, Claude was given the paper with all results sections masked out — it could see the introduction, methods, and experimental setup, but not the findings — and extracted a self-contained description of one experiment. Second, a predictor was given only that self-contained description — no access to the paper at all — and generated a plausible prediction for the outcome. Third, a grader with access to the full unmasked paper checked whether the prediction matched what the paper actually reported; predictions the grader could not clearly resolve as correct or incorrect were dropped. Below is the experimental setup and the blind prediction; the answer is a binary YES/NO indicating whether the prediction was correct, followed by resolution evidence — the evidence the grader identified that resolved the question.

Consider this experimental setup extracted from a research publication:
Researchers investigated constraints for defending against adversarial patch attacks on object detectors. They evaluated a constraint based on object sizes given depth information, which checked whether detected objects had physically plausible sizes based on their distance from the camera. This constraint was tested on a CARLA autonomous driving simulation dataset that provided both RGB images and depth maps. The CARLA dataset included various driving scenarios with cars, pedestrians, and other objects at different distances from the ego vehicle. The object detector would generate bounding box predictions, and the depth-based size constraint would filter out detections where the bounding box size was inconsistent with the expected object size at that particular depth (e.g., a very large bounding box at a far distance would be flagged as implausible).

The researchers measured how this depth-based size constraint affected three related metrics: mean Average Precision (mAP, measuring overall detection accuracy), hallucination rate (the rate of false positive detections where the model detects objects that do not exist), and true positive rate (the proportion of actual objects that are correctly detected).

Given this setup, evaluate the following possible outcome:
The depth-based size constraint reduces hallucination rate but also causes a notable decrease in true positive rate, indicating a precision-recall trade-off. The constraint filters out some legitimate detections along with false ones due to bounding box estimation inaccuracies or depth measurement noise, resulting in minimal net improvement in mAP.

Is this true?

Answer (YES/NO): NO